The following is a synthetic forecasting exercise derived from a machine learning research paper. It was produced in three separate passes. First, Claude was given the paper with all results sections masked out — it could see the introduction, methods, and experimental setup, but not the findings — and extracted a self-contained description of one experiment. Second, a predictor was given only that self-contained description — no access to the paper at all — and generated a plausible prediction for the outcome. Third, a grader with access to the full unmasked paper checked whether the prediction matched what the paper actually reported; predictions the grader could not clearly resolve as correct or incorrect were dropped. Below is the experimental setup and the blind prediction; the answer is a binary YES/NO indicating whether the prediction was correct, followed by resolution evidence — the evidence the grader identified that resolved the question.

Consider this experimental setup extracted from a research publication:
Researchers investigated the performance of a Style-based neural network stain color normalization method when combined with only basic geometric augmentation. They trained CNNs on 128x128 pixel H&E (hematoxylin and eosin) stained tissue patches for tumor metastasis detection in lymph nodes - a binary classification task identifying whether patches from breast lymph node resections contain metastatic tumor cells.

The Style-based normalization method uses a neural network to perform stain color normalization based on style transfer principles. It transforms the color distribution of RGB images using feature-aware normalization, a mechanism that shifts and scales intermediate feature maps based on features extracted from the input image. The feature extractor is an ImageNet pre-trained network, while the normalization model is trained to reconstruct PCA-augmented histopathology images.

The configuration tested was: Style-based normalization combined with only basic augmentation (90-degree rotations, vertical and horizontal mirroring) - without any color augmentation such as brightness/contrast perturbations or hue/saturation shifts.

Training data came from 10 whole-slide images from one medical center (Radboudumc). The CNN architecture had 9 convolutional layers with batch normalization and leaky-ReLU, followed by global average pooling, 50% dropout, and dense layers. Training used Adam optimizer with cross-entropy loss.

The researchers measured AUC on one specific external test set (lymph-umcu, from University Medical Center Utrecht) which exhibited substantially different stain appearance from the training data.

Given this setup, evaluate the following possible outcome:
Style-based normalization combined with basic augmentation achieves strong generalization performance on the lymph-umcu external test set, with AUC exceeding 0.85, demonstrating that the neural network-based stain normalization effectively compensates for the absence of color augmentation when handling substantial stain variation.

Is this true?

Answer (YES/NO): NO